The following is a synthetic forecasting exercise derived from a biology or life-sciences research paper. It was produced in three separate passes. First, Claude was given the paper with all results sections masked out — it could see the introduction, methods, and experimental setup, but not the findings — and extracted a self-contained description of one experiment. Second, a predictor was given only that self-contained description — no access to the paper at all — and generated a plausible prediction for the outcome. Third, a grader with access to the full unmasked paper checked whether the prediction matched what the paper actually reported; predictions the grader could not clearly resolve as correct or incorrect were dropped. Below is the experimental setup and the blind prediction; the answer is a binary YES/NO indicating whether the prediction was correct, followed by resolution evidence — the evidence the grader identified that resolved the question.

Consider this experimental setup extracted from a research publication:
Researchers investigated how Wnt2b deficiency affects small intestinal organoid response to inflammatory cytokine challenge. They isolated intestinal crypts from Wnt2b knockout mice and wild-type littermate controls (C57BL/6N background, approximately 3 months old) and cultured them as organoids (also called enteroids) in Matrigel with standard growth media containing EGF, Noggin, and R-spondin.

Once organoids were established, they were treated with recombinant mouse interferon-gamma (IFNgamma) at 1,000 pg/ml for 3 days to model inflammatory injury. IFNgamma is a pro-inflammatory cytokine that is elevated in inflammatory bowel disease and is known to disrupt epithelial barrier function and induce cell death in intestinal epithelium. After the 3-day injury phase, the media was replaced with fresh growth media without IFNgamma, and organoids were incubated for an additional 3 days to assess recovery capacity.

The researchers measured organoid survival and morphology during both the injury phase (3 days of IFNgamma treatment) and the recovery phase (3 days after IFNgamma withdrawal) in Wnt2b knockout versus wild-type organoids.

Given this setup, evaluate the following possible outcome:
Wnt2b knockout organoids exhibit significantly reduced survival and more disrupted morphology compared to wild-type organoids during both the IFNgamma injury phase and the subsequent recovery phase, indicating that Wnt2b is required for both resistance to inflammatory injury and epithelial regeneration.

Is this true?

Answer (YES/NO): NO